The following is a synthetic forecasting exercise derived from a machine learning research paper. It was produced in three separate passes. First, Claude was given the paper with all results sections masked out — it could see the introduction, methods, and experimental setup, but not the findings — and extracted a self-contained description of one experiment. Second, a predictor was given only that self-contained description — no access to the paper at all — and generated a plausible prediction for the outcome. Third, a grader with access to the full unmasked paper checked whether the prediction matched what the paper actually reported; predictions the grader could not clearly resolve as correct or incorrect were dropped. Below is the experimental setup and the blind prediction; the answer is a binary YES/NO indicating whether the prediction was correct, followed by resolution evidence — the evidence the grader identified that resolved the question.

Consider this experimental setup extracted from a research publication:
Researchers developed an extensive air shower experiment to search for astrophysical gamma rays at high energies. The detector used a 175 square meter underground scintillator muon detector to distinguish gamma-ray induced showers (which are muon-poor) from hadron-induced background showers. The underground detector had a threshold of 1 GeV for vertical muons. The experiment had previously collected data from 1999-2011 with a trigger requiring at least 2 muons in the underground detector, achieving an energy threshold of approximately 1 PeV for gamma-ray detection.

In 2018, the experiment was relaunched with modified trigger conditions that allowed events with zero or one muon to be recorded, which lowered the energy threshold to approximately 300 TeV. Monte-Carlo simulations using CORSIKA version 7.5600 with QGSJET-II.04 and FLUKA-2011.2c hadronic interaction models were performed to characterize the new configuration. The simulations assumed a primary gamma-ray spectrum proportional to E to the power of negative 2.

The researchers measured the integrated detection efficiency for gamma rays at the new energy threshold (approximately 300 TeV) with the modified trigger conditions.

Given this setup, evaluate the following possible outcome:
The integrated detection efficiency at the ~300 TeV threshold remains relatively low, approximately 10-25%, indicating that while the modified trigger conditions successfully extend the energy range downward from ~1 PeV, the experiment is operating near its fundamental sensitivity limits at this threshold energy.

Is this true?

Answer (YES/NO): NO